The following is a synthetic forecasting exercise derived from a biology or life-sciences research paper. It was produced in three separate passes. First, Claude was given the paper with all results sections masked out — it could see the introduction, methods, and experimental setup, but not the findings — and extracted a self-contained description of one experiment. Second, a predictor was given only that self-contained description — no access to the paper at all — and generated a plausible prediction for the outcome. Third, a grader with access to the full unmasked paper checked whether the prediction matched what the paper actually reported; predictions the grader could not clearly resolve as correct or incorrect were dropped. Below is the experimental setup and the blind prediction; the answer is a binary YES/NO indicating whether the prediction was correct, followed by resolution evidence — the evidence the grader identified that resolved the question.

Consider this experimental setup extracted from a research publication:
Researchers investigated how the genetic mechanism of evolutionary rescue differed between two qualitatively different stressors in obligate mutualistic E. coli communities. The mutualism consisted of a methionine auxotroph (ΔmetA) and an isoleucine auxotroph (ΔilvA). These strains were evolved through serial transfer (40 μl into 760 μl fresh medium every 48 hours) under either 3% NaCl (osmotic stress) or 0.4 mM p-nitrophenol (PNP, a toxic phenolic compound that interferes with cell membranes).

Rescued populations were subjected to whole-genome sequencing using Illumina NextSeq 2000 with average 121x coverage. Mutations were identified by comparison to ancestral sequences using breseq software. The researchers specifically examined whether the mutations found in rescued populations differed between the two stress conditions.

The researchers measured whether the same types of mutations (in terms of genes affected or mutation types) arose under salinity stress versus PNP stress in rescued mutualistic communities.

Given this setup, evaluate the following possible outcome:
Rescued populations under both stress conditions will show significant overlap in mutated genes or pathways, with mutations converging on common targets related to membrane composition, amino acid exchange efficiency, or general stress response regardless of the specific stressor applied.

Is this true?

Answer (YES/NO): NO